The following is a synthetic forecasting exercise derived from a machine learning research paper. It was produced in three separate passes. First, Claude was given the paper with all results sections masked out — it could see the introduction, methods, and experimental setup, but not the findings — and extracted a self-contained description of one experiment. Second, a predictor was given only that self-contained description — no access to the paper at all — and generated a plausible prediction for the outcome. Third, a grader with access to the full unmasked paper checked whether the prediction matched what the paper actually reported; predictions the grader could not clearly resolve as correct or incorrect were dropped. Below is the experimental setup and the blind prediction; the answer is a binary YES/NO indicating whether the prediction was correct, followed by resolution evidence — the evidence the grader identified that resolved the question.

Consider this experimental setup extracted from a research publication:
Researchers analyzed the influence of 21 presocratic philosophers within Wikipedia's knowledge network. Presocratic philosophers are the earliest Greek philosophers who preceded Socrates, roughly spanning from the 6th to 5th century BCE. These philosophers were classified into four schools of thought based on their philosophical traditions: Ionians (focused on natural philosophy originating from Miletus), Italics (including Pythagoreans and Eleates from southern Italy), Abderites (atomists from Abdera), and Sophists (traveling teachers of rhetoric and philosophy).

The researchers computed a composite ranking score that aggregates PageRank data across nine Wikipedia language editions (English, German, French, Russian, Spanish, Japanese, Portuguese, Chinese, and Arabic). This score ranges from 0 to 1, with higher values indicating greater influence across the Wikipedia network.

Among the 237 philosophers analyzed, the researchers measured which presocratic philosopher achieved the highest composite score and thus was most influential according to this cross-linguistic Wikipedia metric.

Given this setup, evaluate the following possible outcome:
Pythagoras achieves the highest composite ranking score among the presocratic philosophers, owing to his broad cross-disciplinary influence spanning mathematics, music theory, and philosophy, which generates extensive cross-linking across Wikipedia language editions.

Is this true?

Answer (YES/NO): YES